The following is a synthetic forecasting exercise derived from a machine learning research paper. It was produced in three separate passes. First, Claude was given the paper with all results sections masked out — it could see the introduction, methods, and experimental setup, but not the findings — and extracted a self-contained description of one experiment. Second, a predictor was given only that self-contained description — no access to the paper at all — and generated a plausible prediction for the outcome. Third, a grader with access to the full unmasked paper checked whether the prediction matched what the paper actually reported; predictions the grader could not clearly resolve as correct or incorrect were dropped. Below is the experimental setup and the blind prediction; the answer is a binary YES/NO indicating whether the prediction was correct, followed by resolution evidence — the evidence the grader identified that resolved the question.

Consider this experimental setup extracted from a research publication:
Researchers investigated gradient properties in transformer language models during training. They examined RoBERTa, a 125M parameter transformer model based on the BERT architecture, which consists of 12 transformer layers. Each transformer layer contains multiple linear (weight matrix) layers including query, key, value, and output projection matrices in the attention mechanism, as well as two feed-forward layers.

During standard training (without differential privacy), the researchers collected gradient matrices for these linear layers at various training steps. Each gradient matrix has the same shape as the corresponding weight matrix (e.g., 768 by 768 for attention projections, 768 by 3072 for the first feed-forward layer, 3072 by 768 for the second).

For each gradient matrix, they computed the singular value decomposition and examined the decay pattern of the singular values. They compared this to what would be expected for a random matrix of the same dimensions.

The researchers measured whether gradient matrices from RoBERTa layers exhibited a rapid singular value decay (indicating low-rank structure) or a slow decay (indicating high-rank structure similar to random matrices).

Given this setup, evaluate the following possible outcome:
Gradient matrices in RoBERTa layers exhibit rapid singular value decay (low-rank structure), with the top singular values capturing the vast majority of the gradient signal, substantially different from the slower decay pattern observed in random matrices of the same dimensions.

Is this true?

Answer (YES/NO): YES